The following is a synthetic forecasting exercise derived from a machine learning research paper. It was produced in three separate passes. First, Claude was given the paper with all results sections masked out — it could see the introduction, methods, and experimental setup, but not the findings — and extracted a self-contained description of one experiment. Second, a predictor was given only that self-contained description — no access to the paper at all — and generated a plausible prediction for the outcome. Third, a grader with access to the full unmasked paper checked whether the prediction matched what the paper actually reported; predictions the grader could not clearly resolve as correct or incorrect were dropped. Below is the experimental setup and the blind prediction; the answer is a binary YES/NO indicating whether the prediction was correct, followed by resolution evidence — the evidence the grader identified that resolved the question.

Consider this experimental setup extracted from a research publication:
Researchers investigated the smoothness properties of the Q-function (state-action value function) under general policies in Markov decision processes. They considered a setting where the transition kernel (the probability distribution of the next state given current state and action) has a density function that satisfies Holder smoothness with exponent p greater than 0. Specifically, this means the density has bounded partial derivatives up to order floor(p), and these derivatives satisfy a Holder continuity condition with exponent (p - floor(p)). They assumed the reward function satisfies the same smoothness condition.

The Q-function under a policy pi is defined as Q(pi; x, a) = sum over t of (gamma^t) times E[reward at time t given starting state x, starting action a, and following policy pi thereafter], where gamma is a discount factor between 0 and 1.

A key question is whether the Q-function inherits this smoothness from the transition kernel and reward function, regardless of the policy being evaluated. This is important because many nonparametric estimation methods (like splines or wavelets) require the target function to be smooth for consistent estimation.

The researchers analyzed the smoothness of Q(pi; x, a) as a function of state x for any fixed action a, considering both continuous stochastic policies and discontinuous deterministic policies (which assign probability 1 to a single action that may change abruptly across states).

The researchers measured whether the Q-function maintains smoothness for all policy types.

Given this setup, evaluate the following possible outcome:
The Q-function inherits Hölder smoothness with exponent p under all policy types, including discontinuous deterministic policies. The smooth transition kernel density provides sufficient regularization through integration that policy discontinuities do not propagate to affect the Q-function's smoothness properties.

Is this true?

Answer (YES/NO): YES